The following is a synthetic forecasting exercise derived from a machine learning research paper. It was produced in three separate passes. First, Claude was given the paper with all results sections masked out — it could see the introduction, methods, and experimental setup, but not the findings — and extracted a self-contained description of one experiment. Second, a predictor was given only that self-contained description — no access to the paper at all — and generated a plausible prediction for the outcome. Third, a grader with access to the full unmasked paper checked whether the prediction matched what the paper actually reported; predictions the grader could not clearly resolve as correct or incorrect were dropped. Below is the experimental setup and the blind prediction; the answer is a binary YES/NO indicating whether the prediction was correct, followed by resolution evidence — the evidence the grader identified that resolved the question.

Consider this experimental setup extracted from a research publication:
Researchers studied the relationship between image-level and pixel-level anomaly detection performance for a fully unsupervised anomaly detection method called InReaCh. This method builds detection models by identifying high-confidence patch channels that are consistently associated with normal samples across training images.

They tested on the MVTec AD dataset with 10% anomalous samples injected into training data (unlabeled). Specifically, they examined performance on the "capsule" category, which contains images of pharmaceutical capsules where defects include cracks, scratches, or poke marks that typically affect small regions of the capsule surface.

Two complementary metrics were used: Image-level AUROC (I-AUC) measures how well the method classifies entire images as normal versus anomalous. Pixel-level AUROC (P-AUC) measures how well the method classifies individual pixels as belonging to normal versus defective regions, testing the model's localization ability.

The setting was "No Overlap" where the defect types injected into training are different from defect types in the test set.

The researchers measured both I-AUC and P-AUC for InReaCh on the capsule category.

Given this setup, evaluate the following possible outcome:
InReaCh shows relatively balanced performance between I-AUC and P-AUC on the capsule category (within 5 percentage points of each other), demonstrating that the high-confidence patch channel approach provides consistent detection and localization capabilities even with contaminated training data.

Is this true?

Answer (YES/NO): NO